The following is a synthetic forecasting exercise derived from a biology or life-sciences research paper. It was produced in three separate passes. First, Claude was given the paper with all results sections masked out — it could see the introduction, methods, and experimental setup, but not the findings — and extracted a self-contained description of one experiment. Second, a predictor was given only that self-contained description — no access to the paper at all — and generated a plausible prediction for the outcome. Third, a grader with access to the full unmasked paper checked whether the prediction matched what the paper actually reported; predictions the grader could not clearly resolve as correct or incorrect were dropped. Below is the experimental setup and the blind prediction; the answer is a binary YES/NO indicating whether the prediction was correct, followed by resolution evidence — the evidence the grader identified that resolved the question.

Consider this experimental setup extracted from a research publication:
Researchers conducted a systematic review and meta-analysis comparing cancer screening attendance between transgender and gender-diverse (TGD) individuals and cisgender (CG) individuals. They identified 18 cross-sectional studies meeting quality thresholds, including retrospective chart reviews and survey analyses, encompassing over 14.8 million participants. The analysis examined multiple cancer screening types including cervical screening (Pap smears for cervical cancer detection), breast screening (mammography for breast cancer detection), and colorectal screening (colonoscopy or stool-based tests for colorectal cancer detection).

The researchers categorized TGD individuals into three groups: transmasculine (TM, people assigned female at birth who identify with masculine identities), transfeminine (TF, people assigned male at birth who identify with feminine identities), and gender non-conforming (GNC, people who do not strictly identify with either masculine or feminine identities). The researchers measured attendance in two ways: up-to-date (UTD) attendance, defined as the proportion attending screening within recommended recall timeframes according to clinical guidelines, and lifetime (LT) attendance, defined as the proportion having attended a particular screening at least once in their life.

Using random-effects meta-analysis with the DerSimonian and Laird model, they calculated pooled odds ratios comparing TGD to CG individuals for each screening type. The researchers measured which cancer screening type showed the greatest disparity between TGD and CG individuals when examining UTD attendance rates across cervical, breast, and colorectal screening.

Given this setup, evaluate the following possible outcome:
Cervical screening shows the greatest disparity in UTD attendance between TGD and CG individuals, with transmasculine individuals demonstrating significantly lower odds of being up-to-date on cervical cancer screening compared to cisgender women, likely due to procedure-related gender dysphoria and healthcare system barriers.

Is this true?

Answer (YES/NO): YES